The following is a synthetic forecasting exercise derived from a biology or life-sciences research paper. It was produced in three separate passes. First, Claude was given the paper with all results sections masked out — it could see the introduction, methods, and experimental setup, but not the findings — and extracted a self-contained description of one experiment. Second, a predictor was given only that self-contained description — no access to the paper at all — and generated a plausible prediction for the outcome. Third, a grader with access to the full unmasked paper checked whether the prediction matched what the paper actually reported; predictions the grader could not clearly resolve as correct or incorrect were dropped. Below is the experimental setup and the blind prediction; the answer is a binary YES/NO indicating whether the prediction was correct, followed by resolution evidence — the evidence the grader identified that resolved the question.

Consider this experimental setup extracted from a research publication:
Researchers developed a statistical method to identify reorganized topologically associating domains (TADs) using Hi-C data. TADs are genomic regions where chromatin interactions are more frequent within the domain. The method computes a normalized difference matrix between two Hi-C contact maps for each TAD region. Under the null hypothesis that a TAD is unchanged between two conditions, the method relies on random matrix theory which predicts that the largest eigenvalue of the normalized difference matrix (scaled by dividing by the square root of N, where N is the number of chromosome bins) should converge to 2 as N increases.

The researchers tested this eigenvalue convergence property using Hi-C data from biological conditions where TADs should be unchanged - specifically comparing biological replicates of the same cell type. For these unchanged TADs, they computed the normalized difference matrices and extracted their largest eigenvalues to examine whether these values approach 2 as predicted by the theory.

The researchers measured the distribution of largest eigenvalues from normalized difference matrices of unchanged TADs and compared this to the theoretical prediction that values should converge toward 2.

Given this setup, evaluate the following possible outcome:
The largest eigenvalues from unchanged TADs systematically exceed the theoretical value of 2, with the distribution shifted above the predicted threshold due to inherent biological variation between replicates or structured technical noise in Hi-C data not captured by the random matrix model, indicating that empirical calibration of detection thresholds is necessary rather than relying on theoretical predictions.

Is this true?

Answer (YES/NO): NO